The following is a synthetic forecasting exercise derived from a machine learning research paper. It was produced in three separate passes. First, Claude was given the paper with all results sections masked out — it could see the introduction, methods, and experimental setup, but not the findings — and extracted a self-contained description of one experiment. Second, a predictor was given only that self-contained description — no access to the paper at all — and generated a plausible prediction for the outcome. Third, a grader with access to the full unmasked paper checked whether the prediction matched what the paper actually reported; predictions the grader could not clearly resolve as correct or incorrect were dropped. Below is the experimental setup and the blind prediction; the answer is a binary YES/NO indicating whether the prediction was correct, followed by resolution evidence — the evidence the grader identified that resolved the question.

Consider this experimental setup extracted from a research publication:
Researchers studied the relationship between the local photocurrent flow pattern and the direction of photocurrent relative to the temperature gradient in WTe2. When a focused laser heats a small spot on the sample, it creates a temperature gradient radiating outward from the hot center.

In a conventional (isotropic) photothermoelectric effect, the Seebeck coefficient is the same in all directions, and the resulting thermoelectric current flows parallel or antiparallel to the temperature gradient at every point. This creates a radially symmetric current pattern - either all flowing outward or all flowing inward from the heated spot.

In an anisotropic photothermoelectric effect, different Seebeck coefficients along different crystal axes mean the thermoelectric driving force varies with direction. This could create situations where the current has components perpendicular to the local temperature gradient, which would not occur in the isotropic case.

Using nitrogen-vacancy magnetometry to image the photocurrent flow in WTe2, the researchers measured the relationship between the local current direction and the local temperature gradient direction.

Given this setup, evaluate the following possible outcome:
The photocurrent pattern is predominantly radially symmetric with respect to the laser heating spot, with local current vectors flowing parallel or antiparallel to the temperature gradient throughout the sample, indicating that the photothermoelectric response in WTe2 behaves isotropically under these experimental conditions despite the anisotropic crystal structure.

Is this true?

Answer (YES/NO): NO